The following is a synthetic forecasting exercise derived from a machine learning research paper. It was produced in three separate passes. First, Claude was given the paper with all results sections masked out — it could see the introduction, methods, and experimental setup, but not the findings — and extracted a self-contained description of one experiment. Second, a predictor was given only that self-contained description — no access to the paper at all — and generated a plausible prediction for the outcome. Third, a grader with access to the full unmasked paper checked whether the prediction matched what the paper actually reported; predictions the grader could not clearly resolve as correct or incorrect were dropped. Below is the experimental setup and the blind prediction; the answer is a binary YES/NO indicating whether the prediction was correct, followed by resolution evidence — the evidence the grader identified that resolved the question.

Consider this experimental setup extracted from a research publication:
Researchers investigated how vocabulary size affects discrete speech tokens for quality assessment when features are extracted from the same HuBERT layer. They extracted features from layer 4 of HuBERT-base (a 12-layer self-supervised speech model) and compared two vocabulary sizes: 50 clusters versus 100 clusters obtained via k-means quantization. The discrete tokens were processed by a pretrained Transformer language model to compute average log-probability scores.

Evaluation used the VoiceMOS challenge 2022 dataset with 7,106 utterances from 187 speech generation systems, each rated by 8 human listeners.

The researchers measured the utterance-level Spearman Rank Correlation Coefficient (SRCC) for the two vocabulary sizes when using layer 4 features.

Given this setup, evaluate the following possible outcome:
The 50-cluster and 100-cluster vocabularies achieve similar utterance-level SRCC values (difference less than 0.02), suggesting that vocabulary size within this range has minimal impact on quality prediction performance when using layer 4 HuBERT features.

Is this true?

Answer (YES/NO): NO